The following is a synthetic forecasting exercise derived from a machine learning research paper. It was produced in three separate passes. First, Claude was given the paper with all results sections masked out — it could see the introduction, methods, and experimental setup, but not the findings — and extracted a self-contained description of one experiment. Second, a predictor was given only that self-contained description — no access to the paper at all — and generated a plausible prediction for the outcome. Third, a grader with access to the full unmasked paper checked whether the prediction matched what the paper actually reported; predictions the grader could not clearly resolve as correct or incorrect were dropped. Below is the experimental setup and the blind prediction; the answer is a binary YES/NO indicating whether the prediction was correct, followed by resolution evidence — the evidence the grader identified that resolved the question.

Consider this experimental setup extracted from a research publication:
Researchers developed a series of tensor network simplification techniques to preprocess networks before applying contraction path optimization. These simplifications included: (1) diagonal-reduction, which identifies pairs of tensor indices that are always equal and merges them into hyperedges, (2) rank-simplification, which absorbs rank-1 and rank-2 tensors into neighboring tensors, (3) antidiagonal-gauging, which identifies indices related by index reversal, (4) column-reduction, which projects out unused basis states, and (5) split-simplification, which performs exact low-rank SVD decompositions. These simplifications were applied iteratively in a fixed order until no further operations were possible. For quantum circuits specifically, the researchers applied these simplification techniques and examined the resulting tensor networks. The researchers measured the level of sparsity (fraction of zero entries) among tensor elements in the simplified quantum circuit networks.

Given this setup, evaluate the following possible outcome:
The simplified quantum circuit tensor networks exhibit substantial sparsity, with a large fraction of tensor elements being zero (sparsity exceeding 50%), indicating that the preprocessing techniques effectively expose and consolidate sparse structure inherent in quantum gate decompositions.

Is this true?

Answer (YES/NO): NO